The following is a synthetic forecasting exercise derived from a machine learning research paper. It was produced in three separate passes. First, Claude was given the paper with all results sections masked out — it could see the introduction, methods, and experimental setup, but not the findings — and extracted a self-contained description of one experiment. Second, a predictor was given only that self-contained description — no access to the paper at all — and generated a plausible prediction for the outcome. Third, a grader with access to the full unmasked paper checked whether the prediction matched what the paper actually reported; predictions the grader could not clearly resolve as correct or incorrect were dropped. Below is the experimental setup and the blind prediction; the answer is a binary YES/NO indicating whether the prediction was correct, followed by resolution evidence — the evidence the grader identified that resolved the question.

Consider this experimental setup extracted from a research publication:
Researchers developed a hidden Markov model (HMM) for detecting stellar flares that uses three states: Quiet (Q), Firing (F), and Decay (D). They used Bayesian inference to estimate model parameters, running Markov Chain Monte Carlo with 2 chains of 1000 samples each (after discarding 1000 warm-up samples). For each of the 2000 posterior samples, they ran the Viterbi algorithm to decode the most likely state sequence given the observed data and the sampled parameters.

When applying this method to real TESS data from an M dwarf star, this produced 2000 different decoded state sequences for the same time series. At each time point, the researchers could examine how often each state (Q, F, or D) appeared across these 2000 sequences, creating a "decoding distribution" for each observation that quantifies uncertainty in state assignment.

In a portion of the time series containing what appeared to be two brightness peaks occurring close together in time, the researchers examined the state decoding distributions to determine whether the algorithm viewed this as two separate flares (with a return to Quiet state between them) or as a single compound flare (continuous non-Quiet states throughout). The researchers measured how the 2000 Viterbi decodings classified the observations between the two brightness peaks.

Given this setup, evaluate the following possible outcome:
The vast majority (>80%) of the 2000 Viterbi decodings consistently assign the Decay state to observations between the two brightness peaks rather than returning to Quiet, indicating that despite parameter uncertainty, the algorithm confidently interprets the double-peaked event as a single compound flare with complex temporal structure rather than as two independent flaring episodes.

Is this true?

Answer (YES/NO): NO